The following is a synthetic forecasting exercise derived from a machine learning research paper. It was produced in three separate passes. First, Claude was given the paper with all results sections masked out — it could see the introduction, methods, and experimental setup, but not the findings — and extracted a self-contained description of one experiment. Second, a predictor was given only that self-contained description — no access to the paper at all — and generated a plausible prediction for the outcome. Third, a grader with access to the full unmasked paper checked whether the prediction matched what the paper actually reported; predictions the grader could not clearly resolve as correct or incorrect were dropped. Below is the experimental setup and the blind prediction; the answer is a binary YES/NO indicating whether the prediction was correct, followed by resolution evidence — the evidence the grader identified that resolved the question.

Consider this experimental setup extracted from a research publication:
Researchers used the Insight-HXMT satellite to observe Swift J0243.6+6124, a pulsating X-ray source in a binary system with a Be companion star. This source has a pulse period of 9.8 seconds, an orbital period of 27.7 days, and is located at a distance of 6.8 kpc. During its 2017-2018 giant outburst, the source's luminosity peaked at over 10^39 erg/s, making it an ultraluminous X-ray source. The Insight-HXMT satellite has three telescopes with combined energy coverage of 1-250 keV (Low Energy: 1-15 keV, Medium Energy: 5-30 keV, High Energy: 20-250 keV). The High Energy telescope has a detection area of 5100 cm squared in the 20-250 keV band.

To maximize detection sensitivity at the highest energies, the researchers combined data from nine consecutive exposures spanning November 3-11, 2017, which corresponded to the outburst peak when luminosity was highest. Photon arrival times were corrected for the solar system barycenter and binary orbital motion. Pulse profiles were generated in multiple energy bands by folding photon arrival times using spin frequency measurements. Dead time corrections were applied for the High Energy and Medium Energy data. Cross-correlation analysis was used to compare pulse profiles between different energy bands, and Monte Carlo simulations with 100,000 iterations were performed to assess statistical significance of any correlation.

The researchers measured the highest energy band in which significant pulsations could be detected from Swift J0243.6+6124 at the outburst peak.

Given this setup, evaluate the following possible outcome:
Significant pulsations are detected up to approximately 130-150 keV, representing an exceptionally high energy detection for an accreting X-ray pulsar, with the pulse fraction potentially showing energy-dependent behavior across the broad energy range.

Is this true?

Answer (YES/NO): NO